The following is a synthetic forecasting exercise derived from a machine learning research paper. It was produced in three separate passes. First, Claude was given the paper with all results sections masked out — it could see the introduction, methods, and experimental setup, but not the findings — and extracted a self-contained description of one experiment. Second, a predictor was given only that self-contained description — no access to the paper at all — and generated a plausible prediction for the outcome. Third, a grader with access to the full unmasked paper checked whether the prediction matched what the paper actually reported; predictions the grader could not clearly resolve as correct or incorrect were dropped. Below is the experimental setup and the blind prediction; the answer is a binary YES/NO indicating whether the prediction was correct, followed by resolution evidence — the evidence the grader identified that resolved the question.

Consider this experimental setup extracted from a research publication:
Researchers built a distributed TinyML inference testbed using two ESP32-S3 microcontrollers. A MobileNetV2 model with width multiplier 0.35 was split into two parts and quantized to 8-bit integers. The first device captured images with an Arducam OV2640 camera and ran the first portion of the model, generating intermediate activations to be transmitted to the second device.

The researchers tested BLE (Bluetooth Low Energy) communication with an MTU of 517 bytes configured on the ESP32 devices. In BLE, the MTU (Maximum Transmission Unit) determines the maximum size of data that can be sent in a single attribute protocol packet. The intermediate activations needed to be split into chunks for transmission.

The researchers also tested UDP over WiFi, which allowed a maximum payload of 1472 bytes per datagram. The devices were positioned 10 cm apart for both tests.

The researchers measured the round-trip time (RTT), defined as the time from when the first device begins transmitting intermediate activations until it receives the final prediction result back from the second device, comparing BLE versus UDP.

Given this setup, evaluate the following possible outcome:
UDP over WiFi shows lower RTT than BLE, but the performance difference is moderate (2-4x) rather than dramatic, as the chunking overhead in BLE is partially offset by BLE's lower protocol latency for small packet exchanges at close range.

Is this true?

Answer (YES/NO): NO